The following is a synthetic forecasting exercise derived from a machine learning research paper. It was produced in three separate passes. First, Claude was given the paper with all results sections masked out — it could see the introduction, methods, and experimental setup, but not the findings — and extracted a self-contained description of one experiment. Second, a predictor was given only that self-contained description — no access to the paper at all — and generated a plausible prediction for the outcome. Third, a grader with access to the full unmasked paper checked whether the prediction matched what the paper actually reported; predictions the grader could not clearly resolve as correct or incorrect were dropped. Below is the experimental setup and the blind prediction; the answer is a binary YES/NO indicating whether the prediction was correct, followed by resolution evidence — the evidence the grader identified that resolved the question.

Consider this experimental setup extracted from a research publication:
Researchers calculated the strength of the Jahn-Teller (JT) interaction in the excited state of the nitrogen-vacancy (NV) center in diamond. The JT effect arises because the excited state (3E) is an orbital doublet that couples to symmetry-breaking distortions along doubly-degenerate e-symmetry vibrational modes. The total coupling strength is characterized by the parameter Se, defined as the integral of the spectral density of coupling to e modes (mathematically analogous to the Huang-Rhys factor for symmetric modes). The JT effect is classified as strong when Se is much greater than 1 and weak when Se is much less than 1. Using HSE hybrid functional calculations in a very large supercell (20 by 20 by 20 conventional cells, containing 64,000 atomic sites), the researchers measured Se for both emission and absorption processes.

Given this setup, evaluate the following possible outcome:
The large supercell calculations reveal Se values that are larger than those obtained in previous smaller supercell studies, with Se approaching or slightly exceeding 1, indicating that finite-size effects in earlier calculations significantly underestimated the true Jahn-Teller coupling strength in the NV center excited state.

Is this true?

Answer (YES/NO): NO